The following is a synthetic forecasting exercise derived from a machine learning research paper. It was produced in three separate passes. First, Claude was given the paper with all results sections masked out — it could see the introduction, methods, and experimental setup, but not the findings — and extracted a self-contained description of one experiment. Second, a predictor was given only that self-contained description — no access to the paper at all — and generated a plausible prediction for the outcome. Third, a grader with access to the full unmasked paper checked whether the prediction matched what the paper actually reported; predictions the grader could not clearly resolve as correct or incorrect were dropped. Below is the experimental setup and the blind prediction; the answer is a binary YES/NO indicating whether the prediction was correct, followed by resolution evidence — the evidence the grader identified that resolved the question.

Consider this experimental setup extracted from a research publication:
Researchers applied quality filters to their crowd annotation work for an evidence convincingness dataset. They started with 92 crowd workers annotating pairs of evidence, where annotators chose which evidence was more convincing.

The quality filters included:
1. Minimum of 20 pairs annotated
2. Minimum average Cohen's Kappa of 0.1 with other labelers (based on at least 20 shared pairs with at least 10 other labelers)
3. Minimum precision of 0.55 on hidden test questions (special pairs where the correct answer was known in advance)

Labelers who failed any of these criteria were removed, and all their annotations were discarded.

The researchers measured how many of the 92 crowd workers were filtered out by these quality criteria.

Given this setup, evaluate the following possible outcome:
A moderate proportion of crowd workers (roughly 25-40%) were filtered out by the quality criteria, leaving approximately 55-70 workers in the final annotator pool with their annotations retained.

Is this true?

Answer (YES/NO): YES